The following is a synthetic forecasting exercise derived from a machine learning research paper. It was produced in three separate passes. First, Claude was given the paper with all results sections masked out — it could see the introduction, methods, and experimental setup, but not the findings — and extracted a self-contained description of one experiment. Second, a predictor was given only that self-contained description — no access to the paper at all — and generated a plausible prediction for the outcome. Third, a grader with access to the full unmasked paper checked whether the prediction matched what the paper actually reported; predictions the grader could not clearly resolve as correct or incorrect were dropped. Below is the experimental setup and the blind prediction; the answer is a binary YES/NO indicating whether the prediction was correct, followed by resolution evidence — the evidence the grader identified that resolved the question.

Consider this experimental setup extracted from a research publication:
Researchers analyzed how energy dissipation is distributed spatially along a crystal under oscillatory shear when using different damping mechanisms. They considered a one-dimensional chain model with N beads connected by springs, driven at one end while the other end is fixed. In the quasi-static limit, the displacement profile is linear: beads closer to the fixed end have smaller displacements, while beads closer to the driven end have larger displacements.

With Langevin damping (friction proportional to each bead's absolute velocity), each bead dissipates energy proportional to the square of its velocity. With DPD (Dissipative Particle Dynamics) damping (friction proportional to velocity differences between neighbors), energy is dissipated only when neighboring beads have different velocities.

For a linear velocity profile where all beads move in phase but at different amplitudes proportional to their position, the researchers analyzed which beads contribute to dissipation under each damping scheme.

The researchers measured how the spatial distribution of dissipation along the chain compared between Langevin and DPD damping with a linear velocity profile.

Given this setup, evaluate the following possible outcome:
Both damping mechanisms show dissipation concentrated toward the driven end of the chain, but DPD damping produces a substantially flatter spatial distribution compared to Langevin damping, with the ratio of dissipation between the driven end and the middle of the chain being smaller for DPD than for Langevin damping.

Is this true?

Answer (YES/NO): NO